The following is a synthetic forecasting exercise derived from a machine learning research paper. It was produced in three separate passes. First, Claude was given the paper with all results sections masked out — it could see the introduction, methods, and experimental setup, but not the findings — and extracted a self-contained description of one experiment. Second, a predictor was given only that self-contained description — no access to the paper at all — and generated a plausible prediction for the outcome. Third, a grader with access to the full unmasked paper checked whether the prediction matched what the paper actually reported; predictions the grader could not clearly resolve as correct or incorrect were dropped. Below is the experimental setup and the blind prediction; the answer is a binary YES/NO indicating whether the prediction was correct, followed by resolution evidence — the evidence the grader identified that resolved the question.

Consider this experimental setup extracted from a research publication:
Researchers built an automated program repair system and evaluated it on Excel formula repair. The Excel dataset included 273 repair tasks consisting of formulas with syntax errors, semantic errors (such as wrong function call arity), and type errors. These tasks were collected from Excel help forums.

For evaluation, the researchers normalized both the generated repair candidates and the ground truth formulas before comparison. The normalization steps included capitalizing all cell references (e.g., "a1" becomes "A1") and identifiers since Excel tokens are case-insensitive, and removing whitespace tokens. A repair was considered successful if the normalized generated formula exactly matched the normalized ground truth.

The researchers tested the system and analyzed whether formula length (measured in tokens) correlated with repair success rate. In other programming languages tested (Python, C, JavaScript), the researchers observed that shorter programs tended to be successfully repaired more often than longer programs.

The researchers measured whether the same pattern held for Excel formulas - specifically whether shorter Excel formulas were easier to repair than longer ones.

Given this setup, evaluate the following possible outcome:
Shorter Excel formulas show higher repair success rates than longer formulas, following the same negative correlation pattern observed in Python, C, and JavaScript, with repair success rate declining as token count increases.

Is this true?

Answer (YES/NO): NO